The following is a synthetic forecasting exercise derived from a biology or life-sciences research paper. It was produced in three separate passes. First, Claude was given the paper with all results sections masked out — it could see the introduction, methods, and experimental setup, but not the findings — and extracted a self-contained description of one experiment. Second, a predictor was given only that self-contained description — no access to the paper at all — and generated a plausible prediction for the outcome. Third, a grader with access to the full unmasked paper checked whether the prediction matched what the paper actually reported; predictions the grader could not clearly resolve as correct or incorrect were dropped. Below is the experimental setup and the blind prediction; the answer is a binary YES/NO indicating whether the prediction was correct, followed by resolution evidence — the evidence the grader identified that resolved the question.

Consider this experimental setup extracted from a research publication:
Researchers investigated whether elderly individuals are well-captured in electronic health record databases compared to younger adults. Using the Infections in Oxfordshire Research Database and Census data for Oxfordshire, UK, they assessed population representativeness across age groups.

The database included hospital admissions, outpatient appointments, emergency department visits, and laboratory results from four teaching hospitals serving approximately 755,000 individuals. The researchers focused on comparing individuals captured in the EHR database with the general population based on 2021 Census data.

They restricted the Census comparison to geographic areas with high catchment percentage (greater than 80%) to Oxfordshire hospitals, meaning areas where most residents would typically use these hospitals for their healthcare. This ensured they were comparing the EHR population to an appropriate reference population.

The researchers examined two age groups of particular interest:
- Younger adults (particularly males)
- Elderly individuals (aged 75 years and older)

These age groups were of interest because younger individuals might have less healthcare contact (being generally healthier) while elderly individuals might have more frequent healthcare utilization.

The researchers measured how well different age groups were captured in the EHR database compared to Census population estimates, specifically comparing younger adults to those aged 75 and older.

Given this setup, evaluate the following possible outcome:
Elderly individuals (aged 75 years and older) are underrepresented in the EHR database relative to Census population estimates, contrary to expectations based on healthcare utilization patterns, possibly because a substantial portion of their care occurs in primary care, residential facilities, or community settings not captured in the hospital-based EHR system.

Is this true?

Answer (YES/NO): NO